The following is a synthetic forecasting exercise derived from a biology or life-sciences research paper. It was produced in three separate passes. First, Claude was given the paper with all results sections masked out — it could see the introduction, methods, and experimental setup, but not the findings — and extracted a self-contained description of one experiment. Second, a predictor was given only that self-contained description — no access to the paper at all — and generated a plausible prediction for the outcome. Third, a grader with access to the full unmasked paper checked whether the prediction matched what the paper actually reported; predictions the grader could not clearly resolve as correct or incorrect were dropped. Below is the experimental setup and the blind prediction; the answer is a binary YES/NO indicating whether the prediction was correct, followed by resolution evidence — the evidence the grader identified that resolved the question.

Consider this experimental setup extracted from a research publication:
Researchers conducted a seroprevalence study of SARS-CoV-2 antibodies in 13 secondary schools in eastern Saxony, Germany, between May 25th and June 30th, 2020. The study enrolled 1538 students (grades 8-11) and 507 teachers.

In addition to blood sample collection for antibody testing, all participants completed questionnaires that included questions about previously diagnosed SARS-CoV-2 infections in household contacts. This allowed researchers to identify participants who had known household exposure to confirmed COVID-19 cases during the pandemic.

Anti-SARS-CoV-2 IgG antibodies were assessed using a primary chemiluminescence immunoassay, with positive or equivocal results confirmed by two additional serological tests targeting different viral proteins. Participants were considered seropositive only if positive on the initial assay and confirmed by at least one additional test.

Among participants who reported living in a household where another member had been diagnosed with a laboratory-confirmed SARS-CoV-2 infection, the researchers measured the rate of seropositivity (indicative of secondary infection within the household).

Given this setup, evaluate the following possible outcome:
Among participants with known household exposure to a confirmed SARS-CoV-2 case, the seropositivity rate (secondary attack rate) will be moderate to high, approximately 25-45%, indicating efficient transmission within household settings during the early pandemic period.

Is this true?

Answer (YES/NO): NO